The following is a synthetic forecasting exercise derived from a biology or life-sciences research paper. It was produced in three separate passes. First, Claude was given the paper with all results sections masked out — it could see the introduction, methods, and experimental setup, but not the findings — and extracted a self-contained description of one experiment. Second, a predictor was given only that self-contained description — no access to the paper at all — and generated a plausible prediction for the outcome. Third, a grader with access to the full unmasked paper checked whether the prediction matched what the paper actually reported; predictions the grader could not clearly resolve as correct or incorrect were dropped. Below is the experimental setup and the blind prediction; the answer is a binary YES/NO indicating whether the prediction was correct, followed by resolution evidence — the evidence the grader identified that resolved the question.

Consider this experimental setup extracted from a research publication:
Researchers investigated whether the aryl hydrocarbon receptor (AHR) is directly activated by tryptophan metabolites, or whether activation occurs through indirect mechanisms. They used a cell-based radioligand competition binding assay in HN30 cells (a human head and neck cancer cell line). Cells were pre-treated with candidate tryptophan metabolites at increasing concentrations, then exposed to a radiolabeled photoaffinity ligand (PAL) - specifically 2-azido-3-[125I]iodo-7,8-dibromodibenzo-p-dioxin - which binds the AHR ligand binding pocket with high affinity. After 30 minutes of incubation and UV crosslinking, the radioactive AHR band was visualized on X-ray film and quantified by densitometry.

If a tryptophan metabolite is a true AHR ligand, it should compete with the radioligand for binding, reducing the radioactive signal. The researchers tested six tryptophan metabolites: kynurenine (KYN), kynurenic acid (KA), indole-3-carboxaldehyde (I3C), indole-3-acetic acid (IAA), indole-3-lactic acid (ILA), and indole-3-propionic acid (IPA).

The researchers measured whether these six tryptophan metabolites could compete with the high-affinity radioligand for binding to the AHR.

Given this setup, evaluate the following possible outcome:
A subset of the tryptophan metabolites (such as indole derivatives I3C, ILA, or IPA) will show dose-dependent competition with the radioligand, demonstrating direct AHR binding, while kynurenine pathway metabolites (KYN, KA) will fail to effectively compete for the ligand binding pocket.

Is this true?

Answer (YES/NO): NO